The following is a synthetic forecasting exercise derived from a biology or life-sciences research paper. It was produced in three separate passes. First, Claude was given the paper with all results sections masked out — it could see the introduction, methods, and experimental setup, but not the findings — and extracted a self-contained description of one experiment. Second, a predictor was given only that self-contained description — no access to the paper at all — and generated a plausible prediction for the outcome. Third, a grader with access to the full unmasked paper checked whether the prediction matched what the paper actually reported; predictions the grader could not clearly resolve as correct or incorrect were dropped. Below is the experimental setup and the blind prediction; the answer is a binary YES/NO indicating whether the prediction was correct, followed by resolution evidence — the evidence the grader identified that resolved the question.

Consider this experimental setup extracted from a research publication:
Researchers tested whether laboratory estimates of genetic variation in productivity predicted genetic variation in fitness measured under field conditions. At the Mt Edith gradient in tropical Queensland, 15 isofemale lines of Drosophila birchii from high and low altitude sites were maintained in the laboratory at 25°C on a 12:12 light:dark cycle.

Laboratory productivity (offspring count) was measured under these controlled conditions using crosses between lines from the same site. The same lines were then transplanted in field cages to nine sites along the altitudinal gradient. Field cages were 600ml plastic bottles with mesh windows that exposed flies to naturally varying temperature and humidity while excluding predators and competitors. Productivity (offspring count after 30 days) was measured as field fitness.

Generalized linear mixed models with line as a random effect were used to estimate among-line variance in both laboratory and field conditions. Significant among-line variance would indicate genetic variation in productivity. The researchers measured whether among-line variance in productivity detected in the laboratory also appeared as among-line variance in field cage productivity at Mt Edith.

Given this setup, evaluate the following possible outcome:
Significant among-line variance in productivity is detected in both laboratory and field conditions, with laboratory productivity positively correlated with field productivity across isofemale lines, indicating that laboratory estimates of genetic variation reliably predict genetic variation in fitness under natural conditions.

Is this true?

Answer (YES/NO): NO